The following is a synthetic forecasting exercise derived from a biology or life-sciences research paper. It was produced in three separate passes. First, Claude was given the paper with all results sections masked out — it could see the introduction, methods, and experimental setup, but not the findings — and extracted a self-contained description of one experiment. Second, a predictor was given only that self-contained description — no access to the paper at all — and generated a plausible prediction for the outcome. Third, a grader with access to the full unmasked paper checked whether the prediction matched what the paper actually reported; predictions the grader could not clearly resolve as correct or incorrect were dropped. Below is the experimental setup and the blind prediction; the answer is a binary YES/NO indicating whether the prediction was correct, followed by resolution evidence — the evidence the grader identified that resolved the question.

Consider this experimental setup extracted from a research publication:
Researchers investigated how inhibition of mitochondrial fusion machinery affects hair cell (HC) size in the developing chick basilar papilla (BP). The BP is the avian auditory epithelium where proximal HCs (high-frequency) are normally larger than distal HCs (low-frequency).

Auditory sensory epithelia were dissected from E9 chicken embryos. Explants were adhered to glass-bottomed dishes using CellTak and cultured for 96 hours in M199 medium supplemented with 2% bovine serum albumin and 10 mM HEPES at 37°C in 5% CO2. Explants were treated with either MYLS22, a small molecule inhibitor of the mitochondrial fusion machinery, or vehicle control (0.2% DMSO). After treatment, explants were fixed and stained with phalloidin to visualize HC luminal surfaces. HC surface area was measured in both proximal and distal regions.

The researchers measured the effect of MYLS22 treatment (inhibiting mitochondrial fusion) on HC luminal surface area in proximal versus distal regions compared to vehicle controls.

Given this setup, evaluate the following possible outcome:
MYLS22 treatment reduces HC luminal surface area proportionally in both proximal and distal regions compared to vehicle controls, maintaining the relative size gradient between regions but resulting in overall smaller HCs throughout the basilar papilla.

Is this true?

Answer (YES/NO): NO